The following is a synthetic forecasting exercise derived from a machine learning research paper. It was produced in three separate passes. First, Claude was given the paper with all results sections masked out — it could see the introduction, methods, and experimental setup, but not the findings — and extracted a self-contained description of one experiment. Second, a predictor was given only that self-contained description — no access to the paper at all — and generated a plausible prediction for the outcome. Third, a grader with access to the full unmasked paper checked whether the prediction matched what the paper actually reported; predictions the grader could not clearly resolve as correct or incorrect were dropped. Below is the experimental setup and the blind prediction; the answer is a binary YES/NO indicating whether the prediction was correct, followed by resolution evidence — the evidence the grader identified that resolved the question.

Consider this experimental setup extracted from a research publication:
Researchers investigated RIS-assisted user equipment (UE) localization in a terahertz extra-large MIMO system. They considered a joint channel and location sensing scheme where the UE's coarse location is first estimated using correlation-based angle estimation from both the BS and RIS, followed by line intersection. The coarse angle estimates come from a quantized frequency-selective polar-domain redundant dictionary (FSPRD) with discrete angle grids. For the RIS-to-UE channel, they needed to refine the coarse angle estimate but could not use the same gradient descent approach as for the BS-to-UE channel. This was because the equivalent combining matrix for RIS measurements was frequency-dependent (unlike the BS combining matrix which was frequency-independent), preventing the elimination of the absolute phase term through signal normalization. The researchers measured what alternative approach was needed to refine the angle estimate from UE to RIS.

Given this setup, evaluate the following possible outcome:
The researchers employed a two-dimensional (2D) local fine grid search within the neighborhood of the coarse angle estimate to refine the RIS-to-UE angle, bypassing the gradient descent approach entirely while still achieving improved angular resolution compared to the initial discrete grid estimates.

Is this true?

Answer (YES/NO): NO